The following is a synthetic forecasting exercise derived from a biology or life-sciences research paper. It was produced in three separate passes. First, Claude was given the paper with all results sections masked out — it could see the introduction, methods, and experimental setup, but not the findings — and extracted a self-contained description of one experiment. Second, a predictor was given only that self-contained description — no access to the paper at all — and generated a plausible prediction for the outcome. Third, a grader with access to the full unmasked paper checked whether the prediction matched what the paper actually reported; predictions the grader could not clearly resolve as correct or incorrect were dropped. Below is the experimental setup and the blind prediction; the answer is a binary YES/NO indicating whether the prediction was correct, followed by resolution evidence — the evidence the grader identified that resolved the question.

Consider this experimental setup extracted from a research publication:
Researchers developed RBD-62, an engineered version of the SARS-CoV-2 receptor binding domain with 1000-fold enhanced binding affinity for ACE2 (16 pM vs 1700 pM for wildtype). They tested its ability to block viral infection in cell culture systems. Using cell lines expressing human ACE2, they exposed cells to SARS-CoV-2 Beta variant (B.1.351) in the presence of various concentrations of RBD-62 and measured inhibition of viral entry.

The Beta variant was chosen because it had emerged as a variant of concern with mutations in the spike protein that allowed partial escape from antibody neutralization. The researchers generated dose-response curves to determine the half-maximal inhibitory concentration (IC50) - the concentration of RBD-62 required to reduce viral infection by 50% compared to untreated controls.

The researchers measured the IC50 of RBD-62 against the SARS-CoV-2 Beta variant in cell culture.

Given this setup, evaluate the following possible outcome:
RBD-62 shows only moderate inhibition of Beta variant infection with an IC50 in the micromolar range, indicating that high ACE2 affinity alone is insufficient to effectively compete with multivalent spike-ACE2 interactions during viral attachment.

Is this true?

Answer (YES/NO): NO